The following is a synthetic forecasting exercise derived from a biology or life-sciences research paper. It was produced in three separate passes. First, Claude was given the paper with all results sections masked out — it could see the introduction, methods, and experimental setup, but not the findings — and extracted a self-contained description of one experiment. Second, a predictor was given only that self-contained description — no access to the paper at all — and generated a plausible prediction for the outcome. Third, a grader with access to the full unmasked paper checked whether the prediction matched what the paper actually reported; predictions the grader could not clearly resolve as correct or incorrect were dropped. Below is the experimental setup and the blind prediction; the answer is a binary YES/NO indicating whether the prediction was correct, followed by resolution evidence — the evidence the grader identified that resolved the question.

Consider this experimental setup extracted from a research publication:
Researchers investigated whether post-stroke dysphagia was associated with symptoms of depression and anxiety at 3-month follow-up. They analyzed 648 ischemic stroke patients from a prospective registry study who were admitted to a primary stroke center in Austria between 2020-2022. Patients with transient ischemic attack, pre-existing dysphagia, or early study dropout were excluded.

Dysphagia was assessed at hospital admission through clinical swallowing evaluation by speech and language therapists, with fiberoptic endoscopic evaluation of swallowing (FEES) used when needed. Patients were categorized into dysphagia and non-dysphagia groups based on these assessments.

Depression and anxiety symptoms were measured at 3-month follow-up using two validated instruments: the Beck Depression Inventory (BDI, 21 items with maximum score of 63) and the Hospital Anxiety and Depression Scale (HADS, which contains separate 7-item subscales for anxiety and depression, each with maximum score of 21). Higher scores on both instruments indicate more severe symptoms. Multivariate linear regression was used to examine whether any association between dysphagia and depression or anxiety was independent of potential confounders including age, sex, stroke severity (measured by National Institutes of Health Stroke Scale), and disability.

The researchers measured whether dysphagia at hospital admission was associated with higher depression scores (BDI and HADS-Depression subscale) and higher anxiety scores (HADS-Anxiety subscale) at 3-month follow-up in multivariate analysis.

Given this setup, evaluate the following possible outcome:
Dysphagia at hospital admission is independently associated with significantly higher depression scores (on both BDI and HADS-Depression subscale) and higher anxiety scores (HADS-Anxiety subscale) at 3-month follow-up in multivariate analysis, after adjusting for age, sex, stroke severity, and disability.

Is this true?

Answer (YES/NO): NO